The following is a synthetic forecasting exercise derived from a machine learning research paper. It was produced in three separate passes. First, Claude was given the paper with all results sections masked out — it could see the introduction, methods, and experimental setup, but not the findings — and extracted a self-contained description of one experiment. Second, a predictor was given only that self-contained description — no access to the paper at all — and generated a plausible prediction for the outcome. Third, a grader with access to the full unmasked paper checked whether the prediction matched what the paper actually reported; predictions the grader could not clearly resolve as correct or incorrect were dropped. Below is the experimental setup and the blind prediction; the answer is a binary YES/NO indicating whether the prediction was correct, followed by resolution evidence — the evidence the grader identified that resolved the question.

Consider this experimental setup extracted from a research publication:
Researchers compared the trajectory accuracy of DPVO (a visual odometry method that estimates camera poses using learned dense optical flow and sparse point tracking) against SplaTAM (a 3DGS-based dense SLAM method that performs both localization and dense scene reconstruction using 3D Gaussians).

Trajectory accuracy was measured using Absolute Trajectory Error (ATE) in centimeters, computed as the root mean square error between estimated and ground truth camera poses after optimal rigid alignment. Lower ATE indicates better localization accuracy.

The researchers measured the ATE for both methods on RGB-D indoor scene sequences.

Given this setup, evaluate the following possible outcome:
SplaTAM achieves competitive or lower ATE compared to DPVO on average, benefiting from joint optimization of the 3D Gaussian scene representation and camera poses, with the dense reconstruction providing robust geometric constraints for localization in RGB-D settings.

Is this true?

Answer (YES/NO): NO